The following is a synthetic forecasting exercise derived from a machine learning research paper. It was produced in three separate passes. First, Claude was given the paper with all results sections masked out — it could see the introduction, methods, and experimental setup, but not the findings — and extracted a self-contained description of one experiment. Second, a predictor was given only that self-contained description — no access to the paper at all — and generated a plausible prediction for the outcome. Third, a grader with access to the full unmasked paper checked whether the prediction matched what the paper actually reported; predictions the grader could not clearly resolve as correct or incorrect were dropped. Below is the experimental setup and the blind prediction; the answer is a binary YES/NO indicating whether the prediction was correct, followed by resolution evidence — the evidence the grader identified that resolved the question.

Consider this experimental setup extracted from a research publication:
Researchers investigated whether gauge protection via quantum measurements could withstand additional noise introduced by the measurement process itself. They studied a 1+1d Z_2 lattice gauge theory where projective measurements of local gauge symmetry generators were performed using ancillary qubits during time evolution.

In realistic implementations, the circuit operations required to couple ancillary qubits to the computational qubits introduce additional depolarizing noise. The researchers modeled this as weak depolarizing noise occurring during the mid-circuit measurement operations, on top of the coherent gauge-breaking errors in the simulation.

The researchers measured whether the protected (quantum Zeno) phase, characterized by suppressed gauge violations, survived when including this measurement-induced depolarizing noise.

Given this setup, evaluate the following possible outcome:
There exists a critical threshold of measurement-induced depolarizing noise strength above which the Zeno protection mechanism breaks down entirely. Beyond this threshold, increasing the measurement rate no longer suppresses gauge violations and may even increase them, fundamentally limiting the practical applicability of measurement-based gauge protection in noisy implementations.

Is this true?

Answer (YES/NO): NO